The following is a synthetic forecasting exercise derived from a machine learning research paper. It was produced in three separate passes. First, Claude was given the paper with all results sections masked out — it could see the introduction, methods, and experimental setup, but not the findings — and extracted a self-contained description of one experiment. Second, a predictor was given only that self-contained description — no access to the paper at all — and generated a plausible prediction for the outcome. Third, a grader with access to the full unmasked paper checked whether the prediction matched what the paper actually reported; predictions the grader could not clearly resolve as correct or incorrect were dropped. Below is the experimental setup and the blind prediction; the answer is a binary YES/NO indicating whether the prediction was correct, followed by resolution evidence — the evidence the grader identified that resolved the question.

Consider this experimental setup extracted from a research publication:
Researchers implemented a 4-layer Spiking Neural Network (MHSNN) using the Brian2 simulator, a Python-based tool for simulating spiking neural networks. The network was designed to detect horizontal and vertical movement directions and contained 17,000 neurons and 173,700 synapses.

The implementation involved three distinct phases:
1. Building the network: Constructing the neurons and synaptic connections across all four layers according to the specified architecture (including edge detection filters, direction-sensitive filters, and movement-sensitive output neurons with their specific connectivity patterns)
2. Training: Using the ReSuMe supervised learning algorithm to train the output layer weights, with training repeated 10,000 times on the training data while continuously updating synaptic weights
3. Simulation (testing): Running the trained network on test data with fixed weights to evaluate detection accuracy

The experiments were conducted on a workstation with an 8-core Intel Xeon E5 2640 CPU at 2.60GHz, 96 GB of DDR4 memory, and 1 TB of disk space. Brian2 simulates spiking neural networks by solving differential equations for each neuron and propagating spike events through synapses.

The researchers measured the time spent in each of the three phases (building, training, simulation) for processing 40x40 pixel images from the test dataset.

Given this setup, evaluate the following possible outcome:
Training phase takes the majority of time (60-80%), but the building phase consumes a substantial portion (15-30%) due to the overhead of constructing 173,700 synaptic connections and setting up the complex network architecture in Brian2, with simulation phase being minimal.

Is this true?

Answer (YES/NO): NO